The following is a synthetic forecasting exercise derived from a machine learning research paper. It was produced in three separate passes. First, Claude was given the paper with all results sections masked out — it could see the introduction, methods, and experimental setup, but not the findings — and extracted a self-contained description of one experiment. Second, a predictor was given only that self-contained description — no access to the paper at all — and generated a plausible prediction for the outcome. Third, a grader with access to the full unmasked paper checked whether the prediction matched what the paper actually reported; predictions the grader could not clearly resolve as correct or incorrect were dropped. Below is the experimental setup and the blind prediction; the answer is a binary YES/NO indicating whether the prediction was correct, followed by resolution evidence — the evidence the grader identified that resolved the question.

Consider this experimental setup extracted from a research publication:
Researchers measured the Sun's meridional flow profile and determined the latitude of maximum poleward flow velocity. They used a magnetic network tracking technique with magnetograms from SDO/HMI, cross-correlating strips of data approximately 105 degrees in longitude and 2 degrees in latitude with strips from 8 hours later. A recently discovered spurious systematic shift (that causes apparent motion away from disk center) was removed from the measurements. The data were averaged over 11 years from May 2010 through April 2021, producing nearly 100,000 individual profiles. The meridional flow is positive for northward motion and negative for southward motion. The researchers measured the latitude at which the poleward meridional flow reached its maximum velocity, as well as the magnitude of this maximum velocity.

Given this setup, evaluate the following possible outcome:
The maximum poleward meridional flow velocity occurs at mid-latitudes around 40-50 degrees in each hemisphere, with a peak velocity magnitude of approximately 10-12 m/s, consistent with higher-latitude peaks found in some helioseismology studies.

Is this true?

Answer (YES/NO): NO